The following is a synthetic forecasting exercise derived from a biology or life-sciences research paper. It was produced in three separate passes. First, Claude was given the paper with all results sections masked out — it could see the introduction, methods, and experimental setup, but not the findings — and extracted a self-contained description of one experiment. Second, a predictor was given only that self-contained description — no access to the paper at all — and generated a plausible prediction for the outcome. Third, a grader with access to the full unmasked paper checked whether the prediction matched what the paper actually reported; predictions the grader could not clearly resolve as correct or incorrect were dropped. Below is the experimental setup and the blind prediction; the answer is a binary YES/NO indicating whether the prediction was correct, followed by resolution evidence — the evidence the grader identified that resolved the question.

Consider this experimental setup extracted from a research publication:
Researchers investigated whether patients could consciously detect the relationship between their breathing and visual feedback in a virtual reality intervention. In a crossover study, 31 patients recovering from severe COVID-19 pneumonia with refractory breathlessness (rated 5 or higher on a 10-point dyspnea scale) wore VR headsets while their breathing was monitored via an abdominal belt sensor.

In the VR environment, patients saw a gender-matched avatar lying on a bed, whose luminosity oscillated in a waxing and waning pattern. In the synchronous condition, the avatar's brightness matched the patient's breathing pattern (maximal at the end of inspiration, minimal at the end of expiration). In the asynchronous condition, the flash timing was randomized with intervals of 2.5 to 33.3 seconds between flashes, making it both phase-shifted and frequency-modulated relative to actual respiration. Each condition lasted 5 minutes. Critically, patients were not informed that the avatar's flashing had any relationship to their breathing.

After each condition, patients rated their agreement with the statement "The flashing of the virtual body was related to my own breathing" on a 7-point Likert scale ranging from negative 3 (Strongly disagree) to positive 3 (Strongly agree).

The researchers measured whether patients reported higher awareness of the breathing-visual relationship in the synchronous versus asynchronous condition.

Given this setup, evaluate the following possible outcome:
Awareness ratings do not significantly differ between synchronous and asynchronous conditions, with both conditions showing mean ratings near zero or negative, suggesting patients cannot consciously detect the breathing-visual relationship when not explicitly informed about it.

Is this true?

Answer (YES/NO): NO